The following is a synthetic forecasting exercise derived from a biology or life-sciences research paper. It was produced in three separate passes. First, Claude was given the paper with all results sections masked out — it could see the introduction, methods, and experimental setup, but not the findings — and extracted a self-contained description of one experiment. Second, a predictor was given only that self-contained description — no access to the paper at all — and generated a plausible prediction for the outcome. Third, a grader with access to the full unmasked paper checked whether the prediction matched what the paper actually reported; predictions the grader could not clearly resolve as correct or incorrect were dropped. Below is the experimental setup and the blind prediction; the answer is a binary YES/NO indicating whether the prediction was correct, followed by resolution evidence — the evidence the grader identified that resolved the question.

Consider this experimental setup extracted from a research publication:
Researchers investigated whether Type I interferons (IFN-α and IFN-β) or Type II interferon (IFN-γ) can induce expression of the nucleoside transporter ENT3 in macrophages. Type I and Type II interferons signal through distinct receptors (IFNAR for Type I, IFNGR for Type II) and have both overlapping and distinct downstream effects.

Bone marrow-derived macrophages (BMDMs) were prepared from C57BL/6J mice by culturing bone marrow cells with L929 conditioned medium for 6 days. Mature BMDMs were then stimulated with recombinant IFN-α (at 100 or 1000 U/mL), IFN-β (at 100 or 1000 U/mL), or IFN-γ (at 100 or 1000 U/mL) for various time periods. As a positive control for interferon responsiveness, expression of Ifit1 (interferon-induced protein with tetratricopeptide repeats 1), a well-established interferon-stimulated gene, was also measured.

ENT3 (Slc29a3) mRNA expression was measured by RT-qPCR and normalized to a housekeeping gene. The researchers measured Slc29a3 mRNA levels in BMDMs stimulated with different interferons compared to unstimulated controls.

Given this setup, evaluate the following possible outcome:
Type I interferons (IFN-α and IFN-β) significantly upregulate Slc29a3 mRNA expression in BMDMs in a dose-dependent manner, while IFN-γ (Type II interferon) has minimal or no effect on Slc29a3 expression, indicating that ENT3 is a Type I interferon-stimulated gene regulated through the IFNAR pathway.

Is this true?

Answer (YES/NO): NO